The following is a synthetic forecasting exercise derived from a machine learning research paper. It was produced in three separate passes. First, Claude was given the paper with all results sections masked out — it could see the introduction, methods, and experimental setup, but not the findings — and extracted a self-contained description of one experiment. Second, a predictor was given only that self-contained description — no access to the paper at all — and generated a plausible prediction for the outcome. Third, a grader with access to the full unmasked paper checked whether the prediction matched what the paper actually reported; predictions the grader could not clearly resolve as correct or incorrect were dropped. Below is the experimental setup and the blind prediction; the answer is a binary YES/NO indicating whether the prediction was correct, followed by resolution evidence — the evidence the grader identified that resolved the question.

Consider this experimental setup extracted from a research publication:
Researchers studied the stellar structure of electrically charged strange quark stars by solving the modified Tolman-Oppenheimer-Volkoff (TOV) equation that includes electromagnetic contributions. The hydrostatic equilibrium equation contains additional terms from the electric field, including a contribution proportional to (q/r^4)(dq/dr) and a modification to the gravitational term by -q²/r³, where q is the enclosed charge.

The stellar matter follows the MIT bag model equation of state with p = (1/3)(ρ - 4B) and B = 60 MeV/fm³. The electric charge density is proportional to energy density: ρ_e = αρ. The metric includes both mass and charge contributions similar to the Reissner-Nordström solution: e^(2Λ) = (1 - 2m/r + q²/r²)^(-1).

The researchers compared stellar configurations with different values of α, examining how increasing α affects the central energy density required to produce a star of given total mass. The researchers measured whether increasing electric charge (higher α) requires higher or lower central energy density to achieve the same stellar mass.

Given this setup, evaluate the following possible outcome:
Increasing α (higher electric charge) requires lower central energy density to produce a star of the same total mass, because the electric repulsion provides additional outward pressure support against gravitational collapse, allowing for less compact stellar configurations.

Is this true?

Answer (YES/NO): YES